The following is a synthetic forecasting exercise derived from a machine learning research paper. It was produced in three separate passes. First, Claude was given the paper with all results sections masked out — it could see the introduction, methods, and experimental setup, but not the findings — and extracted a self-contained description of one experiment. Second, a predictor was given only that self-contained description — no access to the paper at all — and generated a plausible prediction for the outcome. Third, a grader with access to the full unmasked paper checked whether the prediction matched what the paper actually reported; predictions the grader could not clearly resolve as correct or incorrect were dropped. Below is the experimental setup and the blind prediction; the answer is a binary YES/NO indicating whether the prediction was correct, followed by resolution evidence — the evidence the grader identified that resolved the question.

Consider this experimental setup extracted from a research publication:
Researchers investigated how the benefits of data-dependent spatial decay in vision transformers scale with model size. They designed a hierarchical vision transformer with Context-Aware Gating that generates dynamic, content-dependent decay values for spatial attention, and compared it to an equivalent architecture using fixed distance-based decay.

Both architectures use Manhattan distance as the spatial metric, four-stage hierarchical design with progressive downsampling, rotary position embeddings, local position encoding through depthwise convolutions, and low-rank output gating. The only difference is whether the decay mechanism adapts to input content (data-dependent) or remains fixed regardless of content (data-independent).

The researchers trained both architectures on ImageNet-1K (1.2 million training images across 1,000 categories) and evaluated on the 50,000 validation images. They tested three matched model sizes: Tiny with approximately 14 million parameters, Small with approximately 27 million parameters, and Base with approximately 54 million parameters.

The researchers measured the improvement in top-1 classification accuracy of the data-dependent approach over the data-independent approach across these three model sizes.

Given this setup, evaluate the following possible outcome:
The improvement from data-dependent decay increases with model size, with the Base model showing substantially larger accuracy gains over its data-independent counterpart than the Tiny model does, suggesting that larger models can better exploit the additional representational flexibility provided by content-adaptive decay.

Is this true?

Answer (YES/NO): NO